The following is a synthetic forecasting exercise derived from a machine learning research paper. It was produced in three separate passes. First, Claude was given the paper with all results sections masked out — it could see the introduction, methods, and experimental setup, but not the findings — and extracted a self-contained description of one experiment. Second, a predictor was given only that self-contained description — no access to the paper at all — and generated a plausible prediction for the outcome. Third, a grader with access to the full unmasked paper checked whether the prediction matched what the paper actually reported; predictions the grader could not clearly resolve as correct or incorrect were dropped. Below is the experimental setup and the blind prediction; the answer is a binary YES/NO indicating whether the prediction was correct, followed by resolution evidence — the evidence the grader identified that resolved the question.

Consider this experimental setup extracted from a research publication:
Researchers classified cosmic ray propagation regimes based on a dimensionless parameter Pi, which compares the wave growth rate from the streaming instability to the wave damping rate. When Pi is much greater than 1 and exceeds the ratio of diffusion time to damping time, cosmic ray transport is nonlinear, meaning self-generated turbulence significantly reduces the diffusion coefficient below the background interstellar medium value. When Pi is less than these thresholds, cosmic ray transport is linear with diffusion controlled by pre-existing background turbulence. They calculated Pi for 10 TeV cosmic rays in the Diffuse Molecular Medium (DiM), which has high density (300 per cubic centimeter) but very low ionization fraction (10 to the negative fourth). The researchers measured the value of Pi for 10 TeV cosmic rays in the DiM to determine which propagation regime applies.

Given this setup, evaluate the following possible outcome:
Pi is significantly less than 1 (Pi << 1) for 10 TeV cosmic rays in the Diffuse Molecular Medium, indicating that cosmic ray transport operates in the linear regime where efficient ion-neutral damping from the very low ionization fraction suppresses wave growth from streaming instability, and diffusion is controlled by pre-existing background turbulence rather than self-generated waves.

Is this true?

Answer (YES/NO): NO